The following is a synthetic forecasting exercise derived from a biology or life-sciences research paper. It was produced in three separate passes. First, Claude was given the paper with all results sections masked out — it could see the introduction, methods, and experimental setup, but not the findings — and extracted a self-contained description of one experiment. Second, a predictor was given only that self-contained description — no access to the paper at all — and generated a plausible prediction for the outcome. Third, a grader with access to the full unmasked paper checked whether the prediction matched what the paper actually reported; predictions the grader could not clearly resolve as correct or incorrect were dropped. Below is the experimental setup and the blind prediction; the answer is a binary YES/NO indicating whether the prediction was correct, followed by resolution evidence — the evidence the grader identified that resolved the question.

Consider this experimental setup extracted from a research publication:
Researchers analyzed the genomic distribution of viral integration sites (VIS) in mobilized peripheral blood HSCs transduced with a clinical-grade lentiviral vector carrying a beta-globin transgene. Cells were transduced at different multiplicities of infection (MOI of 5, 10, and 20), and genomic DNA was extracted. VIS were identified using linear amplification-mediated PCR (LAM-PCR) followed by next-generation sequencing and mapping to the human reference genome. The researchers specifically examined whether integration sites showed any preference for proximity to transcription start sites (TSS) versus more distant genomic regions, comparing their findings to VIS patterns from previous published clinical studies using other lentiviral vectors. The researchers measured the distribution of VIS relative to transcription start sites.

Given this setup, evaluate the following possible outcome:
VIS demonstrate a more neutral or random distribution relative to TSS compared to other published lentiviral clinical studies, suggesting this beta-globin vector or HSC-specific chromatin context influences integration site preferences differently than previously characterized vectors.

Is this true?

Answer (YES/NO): NO